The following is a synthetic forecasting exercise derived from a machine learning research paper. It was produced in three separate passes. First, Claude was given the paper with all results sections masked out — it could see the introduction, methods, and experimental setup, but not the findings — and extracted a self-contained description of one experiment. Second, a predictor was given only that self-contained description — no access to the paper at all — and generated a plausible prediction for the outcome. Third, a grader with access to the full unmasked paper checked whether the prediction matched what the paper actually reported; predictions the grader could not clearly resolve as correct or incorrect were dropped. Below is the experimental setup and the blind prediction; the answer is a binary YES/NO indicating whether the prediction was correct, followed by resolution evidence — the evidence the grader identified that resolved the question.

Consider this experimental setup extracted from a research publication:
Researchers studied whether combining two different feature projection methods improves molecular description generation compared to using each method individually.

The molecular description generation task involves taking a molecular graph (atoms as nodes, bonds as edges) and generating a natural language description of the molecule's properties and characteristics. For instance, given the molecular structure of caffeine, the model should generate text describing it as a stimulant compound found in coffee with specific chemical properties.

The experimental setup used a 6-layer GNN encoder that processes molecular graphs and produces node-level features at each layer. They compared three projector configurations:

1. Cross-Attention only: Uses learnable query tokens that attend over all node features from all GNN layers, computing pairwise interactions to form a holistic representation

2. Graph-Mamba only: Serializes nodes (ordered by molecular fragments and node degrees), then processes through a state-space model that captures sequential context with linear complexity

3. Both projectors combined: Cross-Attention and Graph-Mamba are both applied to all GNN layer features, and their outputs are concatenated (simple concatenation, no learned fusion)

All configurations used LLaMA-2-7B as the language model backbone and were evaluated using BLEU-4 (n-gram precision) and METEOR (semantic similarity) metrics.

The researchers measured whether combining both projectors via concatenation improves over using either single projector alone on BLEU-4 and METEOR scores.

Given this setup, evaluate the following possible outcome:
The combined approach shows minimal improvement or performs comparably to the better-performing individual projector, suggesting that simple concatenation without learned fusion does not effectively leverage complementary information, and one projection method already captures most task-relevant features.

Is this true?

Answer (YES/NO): NO